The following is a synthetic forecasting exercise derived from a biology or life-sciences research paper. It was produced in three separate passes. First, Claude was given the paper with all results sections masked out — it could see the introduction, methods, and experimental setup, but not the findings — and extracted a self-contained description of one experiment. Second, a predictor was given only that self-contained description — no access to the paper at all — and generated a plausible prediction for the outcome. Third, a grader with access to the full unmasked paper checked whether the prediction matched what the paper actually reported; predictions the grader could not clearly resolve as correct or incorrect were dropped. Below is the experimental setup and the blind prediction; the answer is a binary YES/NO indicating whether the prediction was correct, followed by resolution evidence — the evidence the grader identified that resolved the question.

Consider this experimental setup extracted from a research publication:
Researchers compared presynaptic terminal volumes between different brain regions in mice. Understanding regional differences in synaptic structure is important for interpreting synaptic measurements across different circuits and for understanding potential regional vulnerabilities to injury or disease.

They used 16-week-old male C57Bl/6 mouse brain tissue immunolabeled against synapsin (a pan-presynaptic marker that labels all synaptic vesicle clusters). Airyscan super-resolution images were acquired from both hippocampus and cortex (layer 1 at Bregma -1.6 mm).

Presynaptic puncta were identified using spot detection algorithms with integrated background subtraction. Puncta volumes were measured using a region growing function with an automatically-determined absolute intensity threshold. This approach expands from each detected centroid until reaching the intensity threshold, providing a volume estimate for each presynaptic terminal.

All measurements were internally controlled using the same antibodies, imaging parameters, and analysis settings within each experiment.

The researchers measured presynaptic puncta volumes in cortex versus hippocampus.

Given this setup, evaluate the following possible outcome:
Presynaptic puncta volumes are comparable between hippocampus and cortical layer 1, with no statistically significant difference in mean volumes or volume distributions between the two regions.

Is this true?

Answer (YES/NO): NO